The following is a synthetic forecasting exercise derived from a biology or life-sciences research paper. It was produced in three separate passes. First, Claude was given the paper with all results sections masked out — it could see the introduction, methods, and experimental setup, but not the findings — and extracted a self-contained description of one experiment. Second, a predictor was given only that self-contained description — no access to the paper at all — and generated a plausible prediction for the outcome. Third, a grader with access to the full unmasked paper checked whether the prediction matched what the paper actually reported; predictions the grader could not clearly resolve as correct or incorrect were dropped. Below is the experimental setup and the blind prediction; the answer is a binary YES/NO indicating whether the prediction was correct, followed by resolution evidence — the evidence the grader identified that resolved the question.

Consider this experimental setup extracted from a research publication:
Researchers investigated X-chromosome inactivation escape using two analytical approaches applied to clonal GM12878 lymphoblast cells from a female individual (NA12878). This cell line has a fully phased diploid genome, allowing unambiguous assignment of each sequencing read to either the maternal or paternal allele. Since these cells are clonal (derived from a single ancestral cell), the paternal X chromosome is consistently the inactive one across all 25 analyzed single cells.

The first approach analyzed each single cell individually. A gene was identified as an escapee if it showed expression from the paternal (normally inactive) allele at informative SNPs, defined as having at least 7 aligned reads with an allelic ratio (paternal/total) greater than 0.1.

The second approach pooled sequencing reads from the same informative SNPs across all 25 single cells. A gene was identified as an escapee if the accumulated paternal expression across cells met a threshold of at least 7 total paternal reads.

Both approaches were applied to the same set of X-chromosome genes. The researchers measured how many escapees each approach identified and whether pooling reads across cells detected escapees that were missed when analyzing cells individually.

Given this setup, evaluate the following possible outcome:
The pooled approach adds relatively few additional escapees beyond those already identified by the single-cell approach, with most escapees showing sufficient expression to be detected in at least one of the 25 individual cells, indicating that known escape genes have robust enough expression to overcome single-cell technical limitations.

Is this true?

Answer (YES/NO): NO